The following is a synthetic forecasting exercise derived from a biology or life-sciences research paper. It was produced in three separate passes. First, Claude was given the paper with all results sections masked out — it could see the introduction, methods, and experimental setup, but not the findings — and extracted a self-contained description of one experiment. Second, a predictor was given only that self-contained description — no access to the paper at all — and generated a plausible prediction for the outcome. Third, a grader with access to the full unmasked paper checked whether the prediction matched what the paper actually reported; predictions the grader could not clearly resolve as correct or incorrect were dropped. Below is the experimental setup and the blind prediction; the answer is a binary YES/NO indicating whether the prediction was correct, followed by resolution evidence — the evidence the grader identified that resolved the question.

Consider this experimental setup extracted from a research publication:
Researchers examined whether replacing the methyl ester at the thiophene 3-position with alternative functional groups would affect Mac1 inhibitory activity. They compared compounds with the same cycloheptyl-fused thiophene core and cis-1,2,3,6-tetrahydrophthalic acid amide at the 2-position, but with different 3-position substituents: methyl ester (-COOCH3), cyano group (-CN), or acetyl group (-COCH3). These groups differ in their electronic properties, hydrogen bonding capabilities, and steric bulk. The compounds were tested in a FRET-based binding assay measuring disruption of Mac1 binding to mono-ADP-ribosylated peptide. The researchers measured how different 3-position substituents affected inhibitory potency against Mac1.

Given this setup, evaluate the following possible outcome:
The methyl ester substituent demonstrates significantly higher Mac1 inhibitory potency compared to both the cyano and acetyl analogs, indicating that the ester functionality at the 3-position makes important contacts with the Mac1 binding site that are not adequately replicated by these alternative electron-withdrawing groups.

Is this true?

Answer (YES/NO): YES